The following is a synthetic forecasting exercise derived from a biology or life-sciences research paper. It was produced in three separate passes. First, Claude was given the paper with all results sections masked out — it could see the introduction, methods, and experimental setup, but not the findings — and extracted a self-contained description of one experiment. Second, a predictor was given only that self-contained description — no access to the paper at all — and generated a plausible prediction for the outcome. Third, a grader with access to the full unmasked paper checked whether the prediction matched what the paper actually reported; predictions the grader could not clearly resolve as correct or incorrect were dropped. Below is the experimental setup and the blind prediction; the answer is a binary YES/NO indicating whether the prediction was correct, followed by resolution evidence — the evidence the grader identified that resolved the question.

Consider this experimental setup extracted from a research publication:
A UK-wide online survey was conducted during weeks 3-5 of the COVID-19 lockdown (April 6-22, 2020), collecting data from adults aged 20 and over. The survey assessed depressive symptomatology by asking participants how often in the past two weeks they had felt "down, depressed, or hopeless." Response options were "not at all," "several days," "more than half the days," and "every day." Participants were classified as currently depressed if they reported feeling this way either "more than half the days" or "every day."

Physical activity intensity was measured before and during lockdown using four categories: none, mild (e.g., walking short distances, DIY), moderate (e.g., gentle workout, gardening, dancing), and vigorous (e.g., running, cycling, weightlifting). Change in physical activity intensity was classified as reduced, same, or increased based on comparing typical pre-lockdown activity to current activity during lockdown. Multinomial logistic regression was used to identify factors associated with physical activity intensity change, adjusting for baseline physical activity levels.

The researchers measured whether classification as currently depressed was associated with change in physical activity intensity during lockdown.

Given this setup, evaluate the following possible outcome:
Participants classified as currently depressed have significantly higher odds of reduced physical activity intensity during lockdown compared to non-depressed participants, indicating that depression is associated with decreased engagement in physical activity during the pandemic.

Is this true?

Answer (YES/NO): YES